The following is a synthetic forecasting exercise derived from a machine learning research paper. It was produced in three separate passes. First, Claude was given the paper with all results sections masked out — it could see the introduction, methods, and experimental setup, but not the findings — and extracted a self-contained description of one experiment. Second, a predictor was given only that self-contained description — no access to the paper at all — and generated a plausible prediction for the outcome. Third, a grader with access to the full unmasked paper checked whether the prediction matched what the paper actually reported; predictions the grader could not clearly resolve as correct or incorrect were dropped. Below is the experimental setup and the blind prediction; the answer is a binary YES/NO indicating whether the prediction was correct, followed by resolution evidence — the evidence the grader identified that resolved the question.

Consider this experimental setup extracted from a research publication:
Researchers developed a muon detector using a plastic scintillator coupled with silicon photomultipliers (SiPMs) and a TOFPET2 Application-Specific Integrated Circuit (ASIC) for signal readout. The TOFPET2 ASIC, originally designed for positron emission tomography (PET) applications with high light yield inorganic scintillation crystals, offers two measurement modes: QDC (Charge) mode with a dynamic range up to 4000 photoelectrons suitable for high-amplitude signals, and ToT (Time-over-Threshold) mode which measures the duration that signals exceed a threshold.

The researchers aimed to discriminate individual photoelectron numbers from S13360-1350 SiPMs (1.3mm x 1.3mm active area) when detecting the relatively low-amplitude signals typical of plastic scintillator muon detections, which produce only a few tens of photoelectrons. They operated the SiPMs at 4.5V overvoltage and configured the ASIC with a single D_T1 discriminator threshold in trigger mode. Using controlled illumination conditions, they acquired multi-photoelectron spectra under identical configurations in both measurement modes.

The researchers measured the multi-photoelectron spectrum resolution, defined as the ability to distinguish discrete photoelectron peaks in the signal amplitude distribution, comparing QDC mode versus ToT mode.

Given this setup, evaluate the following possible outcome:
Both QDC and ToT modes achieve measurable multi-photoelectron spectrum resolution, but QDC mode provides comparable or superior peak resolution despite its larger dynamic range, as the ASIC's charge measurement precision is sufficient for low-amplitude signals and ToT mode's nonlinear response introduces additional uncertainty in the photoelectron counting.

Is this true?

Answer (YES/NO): NO